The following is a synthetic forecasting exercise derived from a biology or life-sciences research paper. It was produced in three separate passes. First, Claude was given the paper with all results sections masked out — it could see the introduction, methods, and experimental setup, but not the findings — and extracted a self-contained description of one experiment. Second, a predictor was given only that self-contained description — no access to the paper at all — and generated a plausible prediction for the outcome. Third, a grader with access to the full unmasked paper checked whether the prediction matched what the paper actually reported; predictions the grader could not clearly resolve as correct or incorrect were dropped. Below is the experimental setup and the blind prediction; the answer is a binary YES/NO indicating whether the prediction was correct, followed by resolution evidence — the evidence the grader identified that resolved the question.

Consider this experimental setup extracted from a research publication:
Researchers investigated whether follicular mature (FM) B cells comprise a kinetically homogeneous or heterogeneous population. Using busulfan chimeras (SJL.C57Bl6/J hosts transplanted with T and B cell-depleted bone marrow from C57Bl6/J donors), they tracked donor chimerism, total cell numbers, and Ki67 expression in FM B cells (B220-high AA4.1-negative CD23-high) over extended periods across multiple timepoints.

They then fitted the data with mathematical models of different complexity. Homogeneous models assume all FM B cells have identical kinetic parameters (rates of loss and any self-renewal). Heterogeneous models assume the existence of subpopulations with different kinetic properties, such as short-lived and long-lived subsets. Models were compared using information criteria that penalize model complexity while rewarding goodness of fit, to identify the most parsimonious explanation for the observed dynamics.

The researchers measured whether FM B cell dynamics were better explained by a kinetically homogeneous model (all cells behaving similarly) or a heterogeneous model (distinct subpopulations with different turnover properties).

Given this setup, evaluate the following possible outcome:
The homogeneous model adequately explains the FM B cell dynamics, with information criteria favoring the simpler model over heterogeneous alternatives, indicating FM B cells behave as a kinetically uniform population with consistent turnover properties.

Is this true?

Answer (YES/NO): NO